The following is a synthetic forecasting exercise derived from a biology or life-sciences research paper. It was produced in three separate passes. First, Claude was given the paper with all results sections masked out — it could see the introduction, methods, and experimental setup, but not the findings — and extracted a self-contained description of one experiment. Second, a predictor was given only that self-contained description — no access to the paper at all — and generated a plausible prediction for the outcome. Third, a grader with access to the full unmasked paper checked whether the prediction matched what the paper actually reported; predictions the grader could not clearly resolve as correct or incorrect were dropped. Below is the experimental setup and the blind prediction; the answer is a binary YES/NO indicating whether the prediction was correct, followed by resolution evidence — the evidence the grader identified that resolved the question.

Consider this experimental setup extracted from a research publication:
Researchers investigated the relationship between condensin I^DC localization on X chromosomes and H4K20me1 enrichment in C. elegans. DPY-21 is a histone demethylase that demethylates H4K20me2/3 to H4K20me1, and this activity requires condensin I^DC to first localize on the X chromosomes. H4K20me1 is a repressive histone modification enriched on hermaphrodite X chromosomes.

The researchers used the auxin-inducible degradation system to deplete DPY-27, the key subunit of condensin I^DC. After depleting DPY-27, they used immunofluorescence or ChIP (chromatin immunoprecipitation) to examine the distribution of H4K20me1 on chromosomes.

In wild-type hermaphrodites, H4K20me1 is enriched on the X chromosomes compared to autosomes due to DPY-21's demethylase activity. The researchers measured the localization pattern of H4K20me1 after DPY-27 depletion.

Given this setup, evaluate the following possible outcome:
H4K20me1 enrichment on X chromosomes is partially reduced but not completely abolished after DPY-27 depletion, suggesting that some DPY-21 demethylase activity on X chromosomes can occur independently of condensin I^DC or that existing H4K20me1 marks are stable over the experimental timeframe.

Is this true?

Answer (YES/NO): NO